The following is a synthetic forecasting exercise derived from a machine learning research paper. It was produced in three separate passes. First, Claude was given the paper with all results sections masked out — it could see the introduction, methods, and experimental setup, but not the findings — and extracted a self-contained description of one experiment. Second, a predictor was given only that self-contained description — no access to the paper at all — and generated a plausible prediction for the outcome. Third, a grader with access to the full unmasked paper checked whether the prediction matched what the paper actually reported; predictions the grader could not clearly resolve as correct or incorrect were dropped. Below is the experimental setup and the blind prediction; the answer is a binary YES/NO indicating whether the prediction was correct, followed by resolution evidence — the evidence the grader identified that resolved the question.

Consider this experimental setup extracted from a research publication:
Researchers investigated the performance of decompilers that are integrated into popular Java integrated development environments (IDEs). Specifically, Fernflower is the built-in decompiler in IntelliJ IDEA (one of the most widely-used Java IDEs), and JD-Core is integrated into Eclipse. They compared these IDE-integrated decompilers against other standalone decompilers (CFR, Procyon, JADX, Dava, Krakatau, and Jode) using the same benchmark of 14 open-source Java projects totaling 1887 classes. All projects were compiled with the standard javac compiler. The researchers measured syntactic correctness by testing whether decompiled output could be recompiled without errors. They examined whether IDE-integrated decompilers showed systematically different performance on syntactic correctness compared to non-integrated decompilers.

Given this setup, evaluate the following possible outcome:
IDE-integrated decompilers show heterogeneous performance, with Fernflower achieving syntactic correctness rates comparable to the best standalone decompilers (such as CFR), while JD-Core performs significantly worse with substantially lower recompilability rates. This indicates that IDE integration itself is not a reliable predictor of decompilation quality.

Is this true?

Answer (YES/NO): NO